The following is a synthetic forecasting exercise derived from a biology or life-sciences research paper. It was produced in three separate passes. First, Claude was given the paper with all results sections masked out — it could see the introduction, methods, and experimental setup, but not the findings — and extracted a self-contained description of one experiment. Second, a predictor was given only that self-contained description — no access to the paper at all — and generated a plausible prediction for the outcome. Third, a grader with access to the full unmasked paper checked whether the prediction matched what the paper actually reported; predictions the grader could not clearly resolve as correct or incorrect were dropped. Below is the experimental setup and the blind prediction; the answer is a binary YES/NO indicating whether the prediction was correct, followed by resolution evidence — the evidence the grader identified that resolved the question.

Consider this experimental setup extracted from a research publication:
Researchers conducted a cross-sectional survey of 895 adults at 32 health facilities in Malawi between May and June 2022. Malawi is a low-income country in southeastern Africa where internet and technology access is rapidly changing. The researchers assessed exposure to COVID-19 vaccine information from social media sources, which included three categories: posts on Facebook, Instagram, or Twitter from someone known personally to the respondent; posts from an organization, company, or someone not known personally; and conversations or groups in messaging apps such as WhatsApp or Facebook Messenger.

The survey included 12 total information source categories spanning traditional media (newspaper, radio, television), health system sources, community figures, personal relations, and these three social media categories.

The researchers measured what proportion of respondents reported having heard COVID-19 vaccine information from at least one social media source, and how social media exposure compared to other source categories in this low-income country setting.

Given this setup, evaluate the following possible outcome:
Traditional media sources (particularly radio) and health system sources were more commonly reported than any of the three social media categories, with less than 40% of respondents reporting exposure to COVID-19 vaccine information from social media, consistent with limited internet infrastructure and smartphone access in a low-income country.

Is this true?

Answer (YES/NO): YES